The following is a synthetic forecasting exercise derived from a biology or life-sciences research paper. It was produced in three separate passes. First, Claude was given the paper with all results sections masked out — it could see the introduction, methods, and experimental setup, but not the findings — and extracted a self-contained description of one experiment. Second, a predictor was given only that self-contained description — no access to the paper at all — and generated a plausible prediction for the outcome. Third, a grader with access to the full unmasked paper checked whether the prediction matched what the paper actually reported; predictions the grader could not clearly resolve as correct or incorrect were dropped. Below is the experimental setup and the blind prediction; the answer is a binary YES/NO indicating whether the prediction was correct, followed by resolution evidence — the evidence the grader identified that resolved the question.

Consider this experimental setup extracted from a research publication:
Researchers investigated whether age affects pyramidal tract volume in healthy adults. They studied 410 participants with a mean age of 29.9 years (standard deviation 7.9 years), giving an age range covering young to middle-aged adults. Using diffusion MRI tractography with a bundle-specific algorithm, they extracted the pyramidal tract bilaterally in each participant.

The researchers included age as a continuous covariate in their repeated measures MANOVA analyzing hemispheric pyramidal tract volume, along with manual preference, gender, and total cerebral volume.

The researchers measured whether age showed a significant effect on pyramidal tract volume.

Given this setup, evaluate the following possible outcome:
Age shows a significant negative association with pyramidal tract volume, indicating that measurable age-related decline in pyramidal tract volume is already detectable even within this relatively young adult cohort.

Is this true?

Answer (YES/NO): NO